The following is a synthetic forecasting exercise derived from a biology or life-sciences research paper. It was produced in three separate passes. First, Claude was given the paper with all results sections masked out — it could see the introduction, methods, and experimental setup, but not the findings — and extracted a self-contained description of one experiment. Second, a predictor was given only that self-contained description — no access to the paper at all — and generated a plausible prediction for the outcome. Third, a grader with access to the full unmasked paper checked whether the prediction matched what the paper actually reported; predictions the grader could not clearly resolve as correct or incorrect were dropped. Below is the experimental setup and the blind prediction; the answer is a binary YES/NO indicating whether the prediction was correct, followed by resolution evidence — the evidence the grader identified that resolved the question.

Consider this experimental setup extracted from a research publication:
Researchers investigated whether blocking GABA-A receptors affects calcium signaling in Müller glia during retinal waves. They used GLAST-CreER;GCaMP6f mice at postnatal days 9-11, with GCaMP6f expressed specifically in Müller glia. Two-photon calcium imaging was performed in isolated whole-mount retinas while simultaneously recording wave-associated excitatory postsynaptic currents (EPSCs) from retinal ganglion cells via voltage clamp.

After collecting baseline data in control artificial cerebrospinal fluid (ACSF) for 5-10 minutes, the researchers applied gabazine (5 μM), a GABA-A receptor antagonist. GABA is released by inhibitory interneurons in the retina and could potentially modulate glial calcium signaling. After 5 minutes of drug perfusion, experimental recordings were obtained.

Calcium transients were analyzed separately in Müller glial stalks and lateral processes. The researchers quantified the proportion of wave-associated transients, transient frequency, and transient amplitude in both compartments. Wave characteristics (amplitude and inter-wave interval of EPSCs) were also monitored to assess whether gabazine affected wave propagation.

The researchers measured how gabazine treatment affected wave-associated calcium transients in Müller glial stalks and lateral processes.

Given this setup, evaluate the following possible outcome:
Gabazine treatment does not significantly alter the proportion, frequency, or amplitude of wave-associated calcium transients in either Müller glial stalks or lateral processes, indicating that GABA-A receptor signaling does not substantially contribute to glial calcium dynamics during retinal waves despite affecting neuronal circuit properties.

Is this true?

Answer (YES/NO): NO